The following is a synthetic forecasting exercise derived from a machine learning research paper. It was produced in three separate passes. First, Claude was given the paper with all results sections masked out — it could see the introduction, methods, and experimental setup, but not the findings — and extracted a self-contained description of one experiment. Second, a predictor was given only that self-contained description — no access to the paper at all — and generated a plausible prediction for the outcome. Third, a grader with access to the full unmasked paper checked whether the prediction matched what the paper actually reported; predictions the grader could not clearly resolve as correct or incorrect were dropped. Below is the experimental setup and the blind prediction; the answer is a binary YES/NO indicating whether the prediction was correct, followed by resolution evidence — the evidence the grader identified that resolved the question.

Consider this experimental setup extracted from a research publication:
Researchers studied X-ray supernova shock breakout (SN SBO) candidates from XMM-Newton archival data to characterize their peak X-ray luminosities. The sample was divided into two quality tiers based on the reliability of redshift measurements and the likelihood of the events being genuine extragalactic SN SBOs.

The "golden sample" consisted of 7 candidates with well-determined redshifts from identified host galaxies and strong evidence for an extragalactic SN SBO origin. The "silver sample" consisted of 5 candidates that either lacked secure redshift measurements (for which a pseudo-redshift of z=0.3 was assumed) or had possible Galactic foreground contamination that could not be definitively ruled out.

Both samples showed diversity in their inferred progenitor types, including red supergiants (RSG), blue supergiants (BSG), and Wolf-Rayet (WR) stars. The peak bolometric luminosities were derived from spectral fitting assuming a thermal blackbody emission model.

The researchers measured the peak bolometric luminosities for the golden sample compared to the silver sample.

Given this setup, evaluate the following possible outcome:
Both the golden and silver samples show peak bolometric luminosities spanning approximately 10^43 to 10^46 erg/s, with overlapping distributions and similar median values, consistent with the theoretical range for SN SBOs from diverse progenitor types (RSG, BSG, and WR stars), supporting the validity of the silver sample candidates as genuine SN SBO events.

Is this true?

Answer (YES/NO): NO